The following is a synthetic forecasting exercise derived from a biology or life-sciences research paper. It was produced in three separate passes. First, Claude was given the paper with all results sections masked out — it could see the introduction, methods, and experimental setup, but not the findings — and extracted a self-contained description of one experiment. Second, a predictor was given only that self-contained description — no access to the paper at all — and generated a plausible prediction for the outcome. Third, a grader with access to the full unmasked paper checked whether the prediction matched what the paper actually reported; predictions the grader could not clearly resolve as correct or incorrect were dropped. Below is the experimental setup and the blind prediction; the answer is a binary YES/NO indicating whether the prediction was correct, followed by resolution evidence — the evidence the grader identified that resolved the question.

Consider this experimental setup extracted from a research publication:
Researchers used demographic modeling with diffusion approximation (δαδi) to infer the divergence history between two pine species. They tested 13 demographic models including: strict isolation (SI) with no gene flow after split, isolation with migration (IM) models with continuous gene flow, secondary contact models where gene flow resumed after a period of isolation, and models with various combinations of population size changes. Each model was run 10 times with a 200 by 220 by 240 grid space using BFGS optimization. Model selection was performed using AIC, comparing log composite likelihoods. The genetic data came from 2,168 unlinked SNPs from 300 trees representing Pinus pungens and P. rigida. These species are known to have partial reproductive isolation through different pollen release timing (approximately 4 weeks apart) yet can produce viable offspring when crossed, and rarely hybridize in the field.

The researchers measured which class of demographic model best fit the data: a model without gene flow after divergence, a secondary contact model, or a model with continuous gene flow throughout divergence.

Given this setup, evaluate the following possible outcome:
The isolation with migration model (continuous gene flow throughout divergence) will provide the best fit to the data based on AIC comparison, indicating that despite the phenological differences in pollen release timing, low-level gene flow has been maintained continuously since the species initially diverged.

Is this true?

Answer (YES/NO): YES